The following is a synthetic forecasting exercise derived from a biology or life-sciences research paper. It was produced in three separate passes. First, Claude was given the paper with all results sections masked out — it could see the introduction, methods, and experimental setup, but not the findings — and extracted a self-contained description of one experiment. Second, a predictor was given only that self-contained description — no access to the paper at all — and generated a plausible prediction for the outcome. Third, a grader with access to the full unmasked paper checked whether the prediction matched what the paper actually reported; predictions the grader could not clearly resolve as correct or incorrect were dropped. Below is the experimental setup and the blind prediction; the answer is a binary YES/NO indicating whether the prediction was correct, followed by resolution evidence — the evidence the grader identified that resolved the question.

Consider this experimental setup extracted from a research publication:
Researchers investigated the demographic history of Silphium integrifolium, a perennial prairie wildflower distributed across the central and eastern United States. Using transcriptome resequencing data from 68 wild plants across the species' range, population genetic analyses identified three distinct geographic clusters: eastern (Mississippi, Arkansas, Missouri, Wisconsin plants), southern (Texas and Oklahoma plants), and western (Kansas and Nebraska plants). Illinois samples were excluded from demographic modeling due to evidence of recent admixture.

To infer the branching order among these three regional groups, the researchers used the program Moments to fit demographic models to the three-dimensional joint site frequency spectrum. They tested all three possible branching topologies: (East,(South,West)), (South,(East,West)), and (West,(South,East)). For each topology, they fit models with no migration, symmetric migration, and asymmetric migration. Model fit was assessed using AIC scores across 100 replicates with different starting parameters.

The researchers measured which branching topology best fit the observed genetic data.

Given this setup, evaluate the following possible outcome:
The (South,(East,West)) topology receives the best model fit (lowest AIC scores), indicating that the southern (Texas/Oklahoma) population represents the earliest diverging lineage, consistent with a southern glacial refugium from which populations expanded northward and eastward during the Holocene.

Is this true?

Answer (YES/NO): NO